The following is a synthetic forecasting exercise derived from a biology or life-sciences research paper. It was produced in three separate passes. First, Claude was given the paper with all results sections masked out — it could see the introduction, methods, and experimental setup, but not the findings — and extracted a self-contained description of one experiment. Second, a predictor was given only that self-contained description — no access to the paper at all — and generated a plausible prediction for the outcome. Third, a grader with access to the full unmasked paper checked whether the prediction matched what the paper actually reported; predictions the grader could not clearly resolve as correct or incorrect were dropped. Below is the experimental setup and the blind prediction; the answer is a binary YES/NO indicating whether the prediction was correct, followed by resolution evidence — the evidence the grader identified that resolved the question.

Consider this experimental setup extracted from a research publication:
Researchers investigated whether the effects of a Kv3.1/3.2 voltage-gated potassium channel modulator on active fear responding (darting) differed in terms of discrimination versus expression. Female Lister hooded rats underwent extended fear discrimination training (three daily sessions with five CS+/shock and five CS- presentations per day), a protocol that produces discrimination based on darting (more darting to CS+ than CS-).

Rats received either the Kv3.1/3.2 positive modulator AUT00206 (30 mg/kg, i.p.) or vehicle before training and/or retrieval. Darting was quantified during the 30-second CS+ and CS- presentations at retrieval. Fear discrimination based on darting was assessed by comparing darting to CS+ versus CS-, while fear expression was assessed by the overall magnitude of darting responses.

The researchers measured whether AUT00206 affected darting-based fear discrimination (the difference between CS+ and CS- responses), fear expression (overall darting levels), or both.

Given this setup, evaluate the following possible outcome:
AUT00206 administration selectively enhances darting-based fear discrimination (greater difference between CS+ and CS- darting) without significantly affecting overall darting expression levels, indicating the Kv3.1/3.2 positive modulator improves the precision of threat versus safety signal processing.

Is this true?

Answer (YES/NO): NO